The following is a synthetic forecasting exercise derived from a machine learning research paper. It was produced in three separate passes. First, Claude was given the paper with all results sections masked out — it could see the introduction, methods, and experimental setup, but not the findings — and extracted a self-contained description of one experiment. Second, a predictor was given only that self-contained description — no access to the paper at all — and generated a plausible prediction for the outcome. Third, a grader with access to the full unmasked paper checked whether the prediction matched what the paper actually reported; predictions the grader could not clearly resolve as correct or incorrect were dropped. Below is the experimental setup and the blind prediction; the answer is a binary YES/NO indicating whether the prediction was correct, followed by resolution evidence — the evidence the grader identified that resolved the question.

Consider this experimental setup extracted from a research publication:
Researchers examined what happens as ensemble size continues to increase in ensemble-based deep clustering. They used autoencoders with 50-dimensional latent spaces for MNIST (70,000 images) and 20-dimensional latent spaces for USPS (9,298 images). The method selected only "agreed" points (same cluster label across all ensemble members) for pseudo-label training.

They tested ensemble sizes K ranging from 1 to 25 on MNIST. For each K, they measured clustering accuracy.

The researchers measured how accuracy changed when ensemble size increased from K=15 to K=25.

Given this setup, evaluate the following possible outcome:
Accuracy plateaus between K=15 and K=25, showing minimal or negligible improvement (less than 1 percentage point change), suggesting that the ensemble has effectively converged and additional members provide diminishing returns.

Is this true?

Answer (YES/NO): NO